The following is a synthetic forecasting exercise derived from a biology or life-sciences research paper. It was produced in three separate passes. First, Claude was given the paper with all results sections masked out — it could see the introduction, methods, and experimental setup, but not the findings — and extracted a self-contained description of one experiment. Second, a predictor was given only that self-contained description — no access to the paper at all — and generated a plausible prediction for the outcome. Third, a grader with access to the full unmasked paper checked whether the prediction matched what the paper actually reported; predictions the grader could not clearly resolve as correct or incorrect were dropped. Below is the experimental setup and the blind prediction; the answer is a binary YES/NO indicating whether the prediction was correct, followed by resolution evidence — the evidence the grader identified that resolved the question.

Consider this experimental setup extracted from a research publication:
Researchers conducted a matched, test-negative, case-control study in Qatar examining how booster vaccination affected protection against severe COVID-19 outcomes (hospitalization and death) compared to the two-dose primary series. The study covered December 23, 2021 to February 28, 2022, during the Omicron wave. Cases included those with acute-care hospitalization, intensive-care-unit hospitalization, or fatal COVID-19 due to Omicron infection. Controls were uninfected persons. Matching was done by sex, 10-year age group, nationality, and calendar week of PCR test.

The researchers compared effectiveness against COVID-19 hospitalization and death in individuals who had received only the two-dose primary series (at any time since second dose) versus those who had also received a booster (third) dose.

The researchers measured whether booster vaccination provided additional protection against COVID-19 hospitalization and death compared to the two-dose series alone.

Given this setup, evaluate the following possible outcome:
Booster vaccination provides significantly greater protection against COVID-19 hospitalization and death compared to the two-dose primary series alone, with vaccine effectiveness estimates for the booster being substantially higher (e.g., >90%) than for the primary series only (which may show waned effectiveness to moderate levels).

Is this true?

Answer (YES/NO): YES